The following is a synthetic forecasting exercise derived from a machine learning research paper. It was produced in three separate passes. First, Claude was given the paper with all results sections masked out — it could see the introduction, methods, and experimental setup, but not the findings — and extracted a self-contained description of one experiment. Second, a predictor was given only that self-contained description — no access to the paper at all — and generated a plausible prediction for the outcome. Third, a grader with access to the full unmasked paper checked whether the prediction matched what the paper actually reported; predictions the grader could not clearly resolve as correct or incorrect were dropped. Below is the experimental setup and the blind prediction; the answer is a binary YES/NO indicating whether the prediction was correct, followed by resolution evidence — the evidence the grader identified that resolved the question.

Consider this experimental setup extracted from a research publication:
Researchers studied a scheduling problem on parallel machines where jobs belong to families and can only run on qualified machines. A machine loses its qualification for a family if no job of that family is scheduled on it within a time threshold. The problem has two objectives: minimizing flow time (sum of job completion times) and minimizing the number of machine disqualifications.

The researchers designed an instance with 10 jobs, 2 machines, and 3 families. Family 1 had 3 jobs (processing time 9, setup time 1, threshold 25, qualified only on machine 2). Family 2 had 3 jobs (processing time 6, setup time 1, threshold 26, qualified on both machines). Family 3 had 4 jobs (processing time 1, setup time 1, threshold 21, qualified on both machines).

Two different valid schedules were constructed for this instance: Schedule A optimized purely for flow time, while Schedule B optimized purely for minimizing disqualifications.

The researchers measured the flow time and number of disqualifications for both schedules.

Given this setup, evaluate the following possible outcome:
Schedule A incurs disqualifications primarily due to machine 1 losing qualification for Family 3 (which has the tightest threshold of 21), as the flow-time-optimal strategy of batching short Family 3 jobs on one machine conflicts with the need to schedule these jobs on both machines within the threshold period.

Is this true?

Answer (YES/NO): NO